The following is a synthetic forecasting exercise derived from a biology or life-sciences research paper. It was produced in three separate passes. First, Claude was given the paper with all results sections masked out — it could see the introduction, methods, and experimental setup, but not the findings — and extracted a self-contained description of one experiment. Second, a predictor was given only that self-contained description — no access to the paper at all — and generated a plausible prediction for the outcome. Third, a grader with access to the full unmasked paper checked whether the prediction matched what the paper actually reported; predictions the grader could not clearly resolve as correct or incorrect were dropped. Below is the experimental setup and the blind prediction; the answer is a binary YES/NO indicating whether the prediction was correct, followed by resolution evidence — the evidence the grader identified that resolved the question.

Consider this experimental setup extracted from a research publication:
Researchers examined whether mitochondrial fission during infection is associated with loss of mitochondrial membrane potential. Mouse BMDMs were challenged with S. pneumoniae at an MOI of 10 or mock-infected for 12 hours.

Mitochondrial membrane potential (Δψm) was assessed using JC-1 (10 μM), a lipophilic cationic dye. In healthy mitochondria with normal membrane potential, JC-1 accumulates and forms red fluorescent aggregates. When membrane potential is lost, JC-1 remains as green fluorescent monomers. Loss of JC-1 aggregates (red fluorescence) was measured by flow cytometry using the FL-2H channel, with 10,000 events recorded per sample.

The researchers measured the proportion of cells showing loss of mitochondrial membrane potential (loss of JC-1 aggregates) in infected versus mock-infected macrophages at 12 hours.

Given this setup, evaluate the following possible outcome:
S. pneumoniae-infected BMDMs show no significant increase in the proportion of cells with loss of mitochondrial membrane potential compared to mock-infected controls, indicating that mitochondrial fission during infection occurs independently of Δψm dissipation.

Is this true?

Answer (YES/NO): NO